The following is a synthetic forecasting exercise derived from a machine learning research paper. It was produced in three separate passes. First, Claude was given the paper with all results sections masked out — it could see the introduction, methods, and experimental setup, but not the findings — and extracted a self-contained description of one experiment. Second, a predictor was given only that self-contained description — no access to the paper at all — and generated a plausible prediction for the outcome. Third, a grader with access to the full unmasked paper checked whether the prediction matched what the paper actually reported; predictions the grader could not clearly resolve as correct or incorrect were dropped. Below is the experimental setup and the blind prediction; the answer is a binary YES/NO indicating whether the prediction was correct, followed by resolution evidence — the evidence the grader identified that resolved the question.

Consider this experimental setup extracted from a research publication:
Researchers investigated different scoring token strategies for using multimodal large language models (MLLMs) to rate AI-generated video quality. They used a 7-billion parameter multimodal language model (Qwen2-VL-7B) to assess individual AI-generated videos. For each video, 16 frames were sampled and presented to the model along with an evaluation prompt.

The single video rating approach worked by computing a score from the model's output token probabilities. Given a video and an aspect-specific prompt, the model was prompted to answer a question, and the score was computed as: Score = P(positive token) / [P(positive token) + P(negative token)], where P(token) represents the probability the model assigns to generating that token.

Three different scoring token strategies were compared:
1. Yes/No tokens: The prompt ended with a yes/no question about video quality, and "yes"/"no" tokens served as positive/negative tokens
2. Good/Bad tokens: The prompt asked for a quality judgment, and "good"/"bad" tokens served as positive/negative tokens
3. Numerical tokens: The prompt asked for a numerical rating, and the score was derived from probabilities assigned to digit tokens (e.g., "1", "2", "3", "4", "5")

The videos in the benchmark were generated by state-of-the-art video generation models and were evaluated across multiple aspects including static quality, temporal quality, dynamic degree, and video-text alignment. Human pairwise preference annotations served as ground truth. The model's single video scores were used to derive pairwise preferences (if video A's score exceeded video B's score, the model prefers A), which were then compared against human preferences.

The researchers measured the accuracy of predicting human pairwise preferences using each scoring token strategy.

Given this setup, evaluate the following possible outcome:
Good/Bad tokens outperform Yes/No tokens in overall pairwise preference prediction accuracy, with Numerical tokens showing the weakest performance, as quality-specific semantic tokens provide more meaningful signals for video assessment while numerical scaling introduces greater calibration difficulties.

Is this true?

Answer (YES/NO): NO